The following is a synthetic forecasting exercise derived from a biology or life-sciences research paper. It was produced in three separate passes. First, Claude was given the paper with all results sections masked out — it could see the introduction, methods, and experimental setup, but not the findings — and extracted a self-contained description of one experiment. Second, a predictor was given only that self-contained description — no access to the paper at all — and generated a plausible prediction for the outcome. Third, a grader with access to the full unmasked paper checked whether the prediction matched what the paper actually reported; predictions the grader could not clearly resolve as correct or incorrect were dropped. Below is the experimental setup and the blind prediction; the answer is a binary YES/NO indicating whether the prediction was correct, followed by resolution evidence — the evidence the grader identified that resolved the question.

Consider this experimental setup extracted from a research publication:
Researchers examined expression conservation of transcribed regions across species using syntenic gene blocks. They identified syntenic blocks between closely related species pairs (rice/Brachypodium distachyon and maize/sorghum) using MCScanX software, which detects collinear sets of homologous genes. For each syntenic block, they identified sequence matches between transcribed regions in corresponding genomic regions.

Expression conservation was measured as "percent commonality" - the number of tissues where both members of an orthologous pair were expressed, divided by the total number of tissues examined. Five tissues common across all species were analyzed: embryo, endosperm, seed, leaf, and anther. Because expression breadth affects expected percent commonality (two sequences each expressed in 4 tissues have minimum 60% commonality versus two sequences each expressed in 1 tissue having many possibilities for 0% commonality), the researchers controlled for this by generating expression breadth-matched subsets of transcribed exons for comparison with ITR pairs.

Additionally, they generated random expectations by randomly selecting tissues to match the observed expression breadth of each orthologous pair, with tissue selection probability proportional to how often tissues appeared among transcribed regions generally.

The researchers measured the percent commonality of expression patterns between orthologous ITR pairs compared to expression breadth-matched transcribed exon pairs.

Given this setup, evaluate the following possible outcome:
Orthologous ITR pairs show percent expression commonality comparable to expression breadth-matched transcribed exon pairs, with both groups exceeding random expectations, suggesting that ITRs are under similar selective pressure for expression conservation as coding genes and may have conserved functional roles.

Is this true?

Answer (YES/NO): NO